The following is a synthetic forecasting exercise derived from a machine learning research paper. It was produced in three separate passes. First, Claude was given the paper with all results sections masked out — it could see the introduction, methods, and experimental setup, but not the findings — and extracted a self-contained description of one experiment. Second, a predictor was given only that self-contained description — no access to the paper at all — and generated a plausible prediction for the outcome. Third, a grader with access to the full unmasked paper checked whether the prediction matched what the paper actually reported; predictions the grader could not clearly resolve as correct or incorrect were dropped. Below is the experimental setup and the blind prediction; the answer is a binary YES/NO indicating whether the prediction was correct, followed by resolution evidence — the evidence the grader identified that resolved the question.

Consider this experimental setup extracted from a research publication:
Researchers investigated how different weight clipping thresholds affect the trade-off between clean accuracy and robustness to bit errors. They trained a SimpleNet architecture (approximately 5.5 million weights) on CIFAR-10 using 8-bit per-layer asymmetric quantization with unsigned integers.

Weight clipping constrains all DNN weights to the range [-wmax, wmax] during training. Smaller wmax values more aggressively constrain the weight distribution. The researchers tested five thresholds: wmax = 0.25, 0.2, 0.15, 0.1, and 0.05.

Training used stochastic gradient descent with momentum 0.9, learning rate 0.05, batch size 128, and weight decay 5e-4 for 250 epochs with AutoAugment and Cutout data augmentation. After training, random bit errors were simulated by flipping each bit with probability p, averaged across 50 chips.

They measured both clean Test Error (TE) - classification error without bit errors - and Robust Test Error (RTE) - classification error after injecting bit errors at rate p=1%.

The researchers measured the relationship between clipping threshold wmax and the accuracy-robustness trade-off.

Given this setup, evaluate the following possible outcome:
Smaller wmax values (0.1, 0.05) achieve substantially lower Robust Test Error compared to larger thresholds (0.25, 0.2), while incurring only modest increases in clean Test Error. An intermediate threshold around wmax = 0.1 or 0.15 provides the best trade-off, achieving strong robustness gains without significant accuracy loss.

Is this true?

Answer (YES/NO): NO